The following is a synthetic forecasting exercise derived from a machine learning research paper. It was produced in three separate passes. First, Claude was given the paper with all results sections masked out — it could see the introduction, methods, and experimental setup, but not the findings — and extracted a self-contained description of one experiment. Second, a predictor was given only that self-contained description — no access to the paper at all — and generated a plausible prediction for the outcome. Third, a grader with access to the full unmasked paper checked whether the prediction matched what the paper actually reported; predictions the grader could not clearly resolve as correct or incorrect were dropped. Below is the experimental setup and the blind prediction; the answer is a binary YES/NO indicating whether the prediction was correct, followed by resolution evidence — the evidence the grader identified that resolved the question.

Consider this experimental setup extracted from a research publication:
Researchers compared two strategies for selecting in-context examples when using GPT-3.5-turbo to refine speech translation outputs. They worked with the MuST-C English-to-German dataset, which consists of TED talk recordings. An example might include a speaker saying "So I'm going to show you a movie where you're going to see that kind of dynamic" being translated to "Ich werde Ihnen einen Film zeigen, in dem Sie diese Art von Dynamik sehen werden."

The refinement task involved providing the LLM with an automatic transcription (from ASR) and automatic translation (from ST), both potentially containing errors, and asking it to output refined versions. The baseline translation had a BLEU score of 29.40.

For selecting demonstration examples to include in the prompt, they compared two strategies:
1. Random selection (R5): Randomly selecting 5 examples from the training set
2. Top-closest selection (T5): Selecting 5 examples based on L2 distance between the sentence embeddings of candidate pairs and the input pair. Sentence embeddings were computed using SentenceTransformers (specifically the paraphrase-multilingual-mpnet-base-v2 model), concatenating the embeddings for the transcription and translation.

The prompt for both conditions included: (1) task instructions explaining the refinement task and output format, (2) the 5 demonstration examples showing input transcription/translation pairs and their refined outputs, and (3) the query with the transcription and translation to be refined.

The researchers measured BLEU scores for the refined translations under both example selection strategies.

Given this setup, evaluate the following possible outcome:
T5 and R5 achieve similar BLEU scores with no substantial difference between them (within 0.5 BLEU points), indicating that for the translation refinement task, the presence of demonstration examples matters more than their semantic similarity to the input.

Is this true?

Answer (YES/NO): YES